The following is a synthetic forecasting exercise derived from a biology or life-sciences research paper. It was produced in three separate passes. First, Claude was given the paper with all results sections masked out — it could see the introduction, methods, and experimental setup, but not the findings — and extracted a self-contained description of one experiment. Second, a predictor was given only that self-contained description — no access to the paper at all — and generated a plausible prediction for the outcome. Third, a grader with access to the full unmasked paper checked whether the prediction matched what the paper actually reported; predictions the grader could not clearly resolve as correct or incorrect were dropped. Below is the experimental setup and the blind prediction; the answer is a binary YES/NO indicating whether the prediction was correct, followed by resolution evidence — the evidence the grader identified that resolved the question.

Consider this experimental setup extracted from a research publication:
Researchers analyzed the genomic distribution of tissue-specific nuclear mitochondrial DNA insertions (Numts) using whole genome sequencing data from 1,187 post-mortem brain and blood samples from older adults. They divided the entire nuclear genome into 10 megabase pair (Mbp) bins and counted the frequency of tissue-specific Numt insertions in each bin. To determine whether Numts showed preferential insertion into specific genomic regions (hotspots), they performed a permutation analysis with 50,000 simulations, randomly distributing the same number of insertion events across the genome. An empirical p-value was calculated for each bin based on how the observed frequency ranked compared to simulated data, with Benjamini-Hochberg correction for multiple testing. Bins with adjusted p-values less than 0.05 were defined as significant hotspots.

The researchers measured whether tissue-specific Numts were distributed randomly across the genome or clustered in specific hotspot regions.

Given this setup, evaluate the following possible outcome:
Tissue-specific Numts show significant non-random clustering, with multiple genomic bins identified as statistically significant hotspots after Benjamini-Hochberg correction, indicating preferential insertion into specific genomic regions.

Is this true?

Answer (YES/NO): NO